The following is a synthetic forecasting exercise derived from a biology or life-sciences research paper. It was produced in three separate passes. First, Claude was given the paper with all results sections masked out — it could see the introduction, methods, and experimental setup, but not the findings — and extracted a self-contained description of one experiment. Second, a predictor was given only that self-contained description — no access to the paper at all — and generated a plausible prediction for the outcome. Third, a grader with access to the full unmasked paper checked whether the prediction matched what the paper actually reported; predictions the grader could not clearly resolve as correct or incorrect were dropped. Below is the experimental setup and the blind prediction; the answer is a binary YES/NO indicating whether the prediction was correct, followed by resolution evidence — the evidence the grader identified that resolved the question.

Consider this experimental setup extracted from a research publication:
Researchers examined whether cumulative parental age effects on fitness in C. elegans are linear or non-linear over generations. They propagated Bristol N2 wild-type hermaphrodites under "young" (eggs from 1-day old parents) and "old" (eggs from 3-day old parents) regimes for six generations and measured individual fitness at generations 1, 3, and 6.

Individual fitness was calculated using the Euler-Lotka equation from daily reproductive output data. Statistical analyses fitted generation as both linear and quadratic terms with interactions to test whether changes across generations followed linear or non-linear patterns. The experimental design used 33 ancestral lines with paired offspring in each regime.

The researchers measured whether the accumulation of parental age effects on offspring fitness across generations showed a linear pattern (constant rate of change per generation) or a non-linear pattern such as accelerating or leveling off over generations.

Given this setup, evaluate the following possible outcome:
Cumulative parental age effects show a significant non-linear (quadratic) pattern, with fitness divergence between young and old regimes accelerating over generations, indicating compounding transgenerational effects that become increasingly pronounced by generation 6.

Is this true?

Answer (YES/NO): NO